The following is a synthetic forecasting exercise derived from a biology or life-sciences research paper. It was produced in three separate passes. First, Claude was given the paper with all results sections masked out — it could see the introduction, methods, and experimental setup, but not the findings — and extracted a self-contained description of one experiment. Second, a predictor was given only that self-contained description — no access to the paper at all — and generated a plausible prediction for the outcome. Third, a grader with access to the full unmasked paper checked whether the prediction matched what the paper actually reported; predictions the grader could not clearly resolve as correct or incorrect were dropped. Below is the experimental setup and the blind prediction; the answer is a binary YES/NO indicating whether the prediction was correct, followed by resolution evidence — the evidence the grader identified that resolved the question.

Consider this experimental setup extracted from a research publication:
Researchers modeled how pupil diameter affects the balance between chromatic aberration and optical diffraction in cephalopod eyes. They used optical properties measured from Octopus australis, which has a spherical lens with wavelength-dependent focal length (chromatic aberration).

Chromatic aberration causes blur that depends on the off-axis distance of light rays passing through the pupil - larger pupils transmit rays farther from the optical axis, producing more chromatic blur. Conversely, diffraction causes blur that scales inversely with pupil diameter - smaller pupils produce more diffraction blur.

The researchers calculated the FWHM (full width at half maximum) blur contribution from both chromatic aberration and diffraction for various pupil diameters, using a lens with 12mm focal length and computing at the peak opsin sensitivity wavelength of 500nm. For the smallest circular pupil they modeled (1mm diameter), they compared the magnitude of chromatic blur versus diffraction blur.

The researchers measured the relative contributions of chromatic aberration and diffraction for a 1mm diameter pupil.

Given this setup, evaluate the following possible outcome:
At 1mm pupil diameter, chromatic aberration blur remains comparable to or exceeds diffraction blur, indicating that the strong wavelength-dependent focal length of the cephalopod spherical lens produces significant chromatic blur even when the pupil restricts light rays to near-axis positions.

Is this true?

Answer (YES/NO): YES